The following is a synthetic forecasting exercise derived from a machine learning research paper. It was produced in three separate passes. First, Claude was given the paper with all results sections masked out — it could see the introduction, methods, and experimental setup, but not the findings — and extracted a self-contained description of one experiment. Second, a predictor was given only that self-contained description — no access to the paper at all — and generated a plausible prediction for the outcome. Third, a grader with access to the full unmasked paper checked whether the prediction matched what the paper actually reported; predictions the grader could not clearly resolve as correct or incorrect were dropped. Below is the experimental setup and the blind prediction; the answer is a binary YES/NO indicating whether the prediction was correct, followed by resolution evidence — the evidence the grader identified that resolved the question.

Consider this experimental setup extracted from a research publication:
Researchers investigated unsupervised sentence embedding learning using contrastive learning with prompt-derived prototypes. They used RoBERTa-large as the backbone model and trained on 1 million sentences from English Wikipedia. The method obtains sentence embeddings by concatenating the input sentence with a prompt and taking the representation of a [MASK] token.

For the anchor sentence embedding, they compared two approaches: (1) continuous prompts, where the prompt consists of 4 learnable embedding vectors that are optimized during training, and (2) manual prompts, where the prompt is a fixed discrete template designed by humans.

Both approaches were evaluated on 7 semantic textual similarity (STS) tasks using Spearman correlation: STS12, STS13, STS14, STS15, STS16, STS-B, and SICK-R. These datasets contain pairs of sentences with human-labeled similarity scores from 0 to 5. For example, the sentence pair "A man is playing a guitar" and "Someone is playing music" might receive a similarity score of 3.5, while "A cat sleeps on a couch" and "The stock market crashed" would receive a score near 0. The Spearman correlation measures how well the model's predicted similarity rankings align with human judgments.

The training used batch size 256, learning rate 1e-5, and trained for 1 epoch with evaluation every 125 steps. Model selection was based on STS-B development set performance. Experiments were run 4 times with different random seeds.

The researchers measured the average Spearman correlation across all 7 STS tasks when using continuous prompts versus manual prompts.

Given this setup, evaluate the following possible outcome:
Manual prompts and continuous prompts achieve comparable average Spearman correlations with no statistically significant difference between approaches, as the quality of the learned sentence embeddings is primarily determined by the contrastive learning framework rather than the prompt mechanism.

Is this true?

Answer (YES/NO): NO